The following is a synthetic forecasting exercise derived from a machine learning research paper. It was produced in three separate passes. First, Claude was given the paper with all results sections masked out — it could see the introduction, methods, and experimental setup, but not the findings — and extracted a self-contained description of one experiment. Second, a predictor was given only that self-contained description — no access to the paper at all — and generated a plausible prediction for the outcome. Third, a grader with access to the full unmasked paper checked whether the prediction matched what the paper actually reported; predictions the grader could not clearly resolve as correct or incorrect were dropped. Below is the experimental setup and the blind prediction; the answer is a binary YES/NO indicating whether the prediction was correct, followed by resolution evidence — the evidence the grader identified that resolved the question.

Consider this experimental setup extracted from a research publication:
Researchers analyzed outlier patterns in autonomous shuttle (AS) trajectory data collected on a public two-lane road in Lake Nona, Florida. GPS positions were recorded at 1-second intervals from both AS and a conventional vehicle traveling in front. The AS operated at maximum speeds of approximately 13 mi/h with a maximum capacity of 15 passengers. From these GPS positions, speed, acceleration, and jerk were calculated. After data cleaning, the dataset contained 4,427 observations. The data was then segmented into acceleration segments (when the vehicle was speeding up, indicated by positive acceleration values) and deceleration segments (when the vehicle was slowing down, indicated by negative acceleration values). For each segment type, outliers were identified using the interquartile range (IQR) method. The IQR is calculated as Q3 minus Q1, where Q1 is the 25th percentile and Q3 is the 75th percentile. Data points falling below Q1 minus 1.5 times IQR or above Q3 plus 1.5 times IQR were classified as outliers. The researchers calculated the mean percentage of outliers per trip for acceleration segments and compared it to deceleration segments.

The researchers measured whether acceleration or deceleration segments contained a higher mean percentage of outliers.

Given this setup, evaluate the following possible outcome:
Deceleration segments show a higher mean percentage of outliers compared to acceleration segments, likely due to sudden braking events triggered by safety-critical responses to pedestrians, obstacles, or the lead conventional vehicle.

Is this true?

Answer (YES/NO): YES